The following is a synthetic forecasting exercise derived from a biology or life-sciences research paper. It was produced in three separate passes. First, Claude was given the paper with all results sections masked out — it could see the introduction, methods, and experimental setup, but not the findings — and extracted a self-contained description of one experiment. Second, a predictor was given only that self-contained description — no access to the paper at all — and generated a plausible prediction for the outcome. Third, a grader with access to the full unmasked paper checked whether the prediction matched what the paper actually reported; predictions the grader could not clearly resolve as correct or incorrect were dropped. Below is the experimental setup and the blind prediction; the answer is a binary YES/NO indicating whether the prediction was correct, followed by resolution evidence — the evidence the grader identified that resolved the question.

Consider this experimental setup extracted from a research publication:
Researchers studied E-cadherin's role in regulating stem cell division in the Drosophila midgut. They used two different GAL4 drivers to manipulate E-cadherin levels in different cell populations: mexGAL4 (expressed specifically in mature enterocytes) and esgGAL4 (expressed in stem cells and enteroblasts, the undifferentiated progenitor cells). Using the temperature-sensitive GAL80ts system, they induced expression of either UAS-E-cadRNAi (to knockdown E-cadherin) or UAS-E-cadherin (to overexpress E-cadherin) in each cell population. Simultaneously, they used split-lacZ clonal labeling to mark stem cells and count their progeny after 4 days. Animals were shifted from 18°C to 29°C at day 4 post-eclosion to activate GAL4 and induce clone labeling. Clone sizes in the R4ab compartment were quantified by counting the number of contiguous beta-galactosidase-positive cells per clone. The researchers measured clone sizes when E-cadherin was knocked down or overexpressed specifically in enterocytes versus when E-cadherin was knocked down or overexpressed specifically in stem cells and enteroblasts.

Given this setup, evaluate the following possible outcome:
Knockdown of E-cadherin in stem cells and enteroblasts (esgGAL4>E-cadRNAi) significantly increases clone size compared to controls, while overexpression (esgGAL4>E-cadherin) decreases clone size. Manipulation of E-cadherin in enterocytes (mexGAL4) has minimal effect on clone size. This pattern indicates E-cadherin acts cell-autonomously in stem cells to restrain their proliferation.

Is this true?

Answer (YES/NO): NO